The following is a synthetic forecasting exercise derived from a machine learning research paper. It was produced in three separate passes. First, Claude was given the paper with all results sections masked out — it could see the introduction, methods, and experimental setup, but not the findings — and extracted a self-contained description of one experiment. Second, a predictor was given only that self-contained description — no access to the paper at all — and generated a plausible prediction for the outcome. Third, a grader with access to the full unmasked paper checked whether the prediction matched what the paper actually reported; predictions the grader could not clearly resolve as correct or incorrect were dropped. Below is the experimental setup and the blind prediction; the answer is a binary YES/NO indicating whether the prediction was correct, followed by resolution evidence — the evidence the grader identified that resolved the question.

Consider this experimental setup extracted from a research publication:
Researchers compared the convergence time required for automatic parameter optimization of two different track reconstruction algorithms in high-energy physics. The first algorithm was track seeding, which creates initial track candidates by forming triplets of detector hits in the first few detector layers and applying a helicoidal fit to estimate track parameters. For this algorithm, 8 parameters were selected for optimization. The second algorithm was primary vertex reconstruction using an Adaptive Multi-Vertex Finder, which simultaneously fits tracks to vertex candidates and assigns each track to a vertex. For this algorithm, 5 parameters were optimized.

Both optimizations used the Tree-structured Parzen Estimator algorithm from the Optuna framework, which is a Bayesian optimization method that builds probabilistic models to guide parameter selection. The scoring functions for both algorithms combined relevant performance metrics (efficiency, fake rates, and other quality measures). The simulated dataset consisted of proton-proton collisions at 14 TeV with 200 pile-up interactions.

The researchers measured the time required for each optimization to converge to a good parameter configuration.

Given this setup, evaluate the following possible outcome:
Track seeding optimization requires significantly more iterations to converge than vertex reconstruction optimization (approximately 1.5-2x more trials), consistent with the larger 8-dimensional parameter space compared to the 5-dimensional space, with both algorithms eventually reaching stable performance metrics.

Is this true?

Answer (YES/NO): NO